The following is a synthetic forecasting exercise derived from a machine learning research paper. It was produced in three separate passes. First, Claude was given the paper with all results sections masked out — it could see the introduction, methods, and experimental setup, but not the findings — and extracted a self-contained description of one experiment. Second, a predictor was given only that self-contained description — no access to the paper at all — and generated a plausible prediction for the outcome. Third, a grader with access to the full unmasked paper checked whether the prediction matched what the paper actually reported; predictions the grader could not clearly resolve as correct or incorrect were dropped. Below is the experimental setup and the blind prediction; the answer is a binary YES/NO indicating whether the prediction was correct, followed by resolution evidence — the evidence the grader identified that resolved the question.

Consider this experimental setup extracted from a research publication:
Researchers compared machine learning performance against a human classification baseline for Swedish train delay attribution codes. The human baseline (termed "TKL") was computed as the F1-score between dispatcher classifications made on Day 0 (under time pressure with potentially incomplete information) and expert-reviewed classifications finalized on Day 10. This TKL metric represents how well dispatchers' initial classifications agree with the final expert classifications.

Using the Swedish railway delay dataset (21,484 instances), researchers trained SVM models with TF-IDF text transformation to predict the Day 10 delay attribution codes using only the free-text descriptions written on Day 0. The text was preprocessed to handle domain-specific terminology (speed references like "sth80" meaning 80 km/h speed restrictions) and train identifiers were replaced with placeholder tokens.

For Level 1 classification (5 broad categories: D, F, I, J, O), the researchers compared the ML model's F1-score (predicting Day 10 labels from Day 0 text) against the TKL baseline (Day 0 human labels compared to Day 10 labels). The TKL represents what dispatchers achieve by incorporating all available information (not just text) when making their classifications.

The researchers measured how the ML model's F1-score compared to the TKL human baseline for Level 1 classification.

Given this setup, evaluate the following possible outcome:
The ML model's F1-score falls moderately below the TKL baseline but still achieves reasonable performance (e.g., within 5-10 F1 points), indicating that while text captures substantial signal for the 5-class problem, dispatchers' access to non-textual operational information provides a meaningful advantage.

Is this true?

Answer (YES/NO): YES